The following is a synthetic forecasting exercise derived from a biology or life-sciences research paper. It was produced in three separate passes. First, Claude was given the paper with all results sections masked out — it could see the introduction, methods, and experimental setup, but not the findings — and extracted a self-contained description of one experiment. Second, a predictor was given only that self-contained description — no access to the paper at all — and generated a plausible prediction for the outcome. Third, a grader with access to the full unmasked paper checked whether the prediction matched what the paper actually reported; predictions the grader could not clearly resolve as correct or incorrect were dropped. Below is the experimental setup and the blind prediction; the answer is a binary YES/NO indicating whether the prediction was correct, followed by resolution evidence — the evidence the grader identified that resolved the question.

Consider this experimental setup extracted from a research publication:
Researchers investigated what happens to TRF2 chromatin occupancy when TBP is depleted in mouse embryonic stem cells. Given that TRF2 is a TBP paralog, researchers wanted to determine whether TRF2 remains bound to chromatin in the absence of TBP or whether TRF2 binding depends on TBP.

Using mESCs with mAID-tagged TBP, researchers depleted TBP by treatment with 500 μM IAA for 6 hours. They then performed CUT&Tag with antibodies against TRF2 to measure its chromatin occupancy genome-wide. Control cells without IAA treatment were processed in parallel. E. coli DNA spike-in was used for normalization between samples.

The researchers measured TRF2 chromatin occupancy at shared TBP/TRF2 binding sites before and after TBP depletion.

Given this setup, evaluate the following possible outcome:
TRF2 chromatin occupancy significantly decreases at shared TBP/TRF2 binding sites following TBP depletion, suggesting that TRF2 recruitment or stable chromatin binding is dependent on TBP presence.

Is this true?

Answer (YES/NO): NO